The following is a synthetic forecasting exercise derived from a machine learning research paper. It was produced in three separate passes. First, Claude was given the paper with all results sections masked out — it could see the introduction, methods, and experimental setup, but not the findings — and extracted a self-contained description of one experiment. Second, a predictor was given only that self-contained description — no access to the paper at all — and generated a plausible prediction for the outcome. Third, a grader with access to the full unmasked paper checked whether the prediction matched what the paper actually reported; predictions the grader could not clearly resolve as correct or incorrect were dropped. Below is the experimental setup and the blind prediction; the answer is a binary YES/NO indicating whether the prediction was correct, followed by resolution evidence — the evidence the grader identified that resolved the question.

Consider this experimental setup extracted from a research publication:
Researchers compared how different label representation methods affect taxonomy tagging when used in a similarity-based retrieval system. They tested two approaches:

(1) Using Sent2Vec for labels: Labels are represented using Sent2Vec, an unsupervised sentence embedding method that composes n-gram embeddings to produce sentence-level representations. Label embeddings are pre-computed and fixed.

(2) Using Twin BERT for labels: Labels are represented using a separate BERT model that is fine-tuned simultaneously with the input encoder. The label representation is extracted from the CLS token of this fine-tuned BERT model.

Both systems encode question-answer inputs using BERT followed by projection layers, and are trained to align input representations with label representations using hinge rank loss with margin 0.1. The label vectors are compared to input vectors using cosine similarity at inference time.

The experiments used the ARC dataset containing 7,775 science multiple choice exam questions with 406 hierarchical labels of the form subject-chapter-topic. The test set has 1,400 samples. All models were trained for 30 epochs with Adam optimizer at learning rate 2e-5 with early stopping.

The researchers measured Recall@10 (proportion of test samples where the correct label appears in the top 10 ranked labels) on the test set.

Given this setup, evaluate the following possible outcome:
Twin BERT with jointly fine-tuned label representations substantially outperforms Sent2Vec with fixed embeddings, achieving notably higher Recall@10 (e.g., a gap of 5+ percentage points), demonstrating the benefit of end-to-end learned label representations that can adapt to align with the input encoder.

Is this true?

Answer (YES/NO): NO